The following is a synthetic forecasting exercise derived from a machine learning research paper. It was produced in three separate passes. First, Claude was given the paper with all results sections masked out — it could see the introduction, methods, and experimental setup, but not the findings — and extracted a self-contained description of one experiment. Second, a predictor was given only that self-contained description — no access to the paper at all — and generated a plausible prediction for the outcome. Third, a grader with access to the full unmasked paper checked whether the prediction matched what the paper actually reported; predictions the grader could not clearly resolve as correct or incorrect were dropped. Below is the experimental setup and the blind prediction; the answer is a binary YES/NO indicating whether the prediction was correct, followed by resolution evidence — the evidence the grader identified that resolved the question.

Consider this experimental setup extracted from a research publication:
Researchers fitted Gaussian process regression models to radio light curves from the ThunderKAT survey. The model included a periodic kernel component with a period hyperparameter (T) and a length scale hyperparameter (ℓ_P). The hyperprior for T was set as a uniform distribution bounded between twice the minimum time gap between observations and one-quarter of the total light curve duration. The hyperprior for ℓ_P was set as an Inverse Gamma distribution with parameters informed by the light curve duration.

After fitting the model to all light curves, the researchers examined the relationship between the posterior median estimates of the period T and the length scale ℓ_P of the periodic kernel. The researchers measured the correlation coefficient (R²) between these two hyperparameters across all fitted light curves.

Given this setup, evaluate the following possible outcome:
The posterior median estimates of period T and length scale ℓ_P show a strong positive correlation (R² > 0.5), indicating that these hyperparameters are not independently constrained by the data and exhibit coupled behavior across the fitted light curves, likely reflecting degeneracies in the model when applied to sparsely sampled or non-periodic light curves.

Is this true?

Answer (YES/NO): YES